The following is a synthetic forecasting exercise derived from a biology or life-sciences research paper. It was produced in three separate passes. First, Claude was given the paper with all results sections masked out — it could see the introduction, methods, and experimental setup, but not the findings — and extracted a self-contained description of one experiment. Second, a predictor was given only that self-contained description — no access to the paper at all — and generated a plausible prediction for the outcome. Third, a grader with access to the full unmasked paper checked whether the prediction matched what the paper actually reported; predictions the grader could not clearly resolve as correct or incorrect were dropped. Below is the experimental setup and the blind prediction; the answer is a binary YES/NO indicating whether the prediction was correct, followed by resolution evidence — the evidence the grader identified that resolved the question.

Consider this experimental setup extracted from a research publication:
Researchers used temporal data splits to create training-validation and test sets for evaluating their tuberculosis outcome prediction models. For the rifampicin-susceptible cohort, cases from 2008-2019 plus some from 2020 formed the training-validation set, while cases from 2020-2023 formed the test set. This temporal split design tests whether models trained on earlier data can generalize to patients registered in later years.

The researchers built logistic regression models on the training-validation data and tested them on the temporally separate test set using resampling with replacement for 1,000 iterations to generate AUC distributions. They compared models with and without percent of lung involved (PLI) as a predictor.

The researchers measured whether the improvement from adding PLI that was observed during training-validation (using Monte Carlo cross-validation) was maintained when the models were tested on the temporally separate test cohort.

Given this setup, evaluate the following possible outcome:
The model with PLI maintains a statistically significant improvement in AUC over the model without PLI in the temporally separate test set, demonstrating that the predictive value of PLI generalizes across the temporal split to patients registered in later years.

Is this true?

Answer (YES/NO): YES